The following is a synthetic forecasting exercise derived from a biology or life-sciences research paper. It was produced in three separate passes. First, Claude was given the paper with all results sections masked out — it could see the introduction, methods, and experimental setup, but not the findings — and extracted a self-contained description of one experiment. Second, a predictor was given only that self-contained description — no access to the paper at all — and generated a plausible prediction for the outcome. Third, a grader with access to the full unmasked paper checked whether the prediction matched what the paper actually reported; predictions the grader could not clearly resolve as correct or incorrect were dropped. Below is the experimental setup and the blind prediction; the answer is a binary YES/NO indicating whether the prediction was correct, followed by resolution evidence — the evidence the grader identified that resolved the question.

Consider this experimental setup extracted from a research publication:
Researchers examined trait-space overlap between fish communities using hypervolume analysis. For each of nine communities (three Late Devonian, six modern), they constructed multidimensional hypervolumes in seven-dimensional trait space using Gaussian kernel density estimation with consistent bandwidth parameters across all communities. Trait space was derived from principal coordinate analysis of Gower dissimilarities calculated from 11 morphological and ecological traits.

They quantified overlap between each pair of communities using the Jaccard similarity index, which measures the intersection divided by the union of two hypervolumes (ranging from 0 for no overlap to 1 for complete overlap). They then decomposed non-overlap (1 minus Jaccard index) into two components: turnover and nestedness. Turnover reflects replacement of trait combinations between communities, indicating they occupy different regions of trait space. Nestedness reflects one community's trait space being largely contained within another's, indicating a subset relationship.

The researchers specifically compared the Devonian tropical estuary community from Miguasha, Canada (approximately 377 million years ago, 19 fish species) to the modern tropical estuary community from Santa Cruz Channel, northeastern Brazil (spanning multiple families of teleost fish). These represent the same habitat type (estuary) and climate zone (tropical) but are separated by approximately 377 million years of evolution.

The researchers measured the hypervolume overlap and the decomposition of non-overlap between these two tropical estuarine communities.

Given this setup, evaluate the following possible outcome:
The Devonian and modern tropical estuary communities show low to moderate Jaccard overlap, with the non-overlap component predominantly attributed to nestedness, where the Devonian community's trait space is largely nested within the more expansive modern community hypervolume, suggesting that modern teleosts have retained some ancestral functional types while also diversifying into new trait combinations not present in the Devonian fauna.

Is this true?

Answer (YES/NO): NO